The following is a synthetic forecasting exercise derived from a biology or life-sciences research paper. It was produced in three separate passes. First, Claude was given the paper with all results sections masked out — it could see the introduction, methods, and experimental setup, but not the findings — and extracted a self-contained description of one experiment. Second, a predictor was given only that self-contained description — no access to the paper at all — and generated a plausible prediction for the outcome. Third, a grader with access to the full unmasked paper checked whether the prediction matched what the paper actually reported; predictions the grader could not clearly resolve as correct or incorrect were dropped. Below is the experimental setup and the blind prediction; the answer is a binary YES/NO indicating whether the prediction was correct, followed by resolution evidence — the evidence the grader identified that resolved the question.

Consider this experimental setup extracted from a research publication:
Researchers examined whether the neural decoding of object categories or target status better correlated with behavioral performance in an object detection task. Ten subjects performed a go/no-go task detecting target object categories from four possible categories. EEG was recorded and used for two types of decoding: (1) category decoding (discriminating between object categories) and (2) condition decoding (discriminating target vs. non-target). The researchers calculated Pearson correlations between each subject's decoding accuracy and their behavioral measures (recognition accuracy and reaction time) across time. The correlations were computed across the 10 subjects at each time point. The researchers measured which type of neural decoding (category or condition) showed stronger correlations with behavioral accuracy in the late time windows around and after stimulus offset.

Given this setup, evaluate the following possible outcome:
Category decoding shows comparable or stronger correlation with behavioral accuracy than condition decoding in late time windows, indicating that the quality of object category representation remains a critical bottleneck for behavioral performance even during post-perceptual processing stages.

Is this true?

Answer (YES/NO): NO